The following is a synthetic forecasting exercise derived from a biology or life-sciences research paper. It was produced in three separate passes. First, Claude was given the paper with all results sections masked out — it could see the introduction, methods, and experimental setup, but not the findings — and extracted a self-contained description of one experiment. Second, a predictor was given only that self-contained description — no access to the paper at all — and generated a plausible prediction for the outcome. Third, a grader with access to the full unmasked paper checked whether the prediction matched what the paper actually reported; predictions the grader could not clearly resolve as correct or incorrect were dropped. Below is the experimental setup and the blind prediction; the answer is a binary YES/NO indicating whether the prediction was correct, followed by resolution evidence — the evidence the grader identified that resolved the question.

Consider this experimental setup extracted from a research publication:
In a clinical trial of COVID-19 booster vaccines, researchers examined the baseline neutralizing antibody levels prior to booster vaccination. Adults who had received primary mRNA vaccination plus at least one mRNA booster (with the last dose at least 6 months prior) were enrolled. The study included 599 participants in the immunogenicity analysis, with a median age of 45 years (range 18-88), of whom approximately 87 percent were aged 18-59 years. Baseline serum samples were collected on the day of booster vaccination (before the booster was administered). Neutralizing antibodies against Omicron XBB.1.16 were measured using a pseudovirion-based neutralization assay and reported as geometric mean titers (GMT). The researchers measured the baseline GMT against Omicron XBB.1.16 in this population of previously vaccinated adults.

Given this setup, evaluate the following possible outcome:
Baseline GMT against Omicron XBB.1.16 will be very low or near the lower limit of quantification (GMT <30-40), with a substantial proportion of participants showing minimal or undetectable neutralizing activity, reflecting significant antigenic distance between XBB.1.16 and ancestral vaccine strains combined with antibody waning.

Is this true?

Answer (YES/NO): NO